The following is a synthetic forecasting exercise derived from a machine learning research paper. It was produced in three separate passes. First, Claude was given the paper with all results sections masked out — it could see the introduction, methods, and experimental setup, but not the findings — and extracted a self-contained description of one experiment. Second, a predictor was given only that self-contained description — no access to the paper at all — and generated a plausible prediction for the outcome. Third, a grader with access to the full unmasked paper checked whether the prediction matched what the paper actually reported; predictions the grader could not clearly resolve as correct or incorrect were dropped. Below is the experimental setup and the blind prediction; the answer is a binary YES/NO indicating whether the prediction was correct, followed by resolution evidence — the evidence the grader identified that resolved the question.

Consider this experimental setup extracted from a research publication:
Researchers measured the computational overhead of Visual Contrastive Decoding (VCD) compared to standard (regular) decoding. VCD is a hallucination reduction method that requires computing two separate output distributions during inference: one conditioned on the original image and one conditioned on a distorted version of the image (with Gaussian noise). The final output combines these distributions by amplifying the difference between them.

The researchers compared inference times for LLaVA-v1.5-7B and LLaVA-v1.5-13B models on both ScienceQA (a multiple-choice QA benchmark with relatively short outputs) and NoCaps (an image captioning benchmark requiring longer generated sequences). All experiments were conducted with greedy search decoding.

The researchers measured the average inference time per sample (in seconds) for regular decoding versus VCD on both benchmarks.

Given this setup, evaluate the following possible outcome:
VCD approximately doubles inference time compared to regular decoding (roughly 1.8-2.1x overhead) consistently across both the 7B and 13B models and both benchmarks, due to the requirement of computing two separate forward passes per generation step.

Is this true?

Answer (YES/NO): NO